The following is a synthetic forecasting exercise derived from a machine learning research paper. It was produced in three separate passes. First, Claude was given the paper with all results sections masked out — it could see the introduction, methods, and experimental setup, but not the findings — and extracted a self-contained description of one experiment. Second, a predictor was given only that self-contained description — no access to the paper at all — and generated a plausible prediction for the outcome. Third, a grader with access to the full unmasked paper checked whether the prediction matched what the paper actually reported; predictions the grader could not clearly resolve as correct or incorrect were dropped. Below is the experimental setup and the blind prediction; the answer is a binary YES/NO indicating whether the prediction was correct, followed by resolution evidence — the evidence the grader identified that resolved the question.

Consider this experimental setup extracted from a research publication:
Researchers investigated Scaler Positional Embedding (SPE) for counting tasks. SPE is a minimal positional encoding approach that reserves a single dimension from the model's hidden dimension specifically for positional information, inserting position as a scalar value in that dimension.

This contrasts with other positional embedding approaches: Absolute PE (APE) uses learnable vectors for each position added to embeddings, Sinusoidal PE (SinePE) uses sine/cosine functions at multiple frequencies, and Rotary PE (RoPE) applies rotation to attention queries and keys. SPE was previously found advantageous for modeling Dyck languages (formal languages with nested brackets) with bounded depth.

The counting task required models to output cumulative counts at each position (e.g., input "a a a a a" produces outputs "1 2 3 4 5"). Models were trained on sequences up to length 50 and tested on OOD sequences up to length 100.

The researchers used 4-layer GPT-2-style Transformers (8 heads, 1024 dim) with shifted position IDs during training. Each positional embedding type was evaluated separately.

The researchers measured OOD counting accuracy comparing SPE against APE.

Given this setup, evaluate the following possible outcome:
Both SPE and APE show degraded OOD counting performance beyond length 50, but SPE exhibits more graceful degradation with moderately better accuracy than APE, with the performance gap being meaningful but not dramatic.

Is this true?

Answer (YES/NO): NO